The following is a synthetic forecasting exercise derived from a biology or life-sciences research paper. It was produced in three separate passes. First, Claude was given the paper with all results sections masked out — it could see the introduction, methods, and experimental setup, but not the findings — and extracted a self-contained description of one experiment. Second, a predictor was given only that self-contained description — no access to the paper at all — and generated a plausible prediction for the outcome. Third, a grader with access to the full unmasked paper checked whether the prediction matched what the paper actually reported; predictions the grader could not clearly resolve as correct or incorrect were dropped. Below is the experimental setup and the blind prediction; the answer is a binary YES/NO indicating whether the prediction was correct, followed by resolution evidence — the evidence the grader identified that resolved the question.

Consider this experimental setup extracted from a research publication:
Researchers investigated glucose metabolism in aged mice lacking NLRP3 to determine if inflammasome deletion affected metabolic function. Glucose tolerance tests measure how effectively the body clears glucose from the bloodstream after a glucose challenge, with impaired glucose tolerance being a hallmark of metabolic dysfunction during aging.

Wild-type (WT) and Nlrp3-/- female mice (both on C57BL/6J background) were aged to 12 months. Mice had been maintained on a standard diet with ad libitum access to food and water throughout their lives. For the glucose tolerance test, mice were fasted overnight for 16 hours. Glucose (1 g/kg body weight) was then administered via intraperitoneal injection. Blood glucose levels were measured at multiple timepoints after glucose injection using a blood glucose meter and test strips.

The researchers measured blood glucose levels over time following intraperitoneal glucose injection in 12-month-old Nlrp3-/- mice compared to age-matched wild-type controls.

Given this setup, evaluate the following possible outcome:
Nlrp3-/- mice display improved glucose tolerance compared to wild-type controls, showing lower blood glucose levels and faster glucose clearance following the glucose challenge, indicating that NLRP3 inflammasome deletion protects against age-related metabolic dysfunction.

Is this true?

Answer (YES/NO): YES